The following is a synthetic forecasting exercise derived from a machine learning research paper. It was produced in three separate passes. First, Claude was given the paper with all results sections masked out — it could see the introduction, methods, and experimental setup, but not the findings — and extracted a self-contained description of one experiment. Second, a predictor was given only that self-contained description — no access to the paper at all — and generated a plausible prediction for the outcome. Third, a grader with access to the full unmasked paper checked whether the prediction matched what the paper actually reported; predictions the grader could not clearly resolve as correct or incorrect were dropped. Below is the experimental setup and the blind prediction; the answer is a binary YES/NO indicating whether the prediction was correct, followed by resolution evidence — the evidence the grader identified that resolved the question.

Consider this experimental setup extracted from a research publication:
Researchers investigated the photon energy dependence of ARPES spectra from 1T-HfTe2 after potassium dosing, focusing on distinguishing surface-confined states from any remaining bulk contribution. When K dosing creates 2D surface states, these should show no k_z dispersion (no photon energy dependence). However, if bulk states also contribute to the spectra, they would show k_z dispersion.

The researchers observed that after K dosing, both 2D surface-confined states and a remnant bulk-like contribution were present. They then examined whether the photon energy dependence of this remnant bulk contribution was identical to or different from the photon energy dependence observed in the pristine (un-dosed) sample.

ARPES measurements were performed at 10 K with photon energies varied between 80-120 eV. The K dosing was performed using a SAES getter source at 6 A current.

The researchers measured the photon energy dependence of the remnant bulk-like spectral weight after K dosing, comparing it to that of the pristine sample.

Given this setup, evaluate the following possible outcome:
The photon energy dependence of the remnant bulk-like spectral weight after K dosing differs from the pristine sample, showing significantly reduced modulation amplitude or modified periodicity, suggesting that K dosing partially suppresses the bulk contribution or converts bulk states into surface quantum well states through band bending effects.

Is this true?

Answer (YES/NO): NO